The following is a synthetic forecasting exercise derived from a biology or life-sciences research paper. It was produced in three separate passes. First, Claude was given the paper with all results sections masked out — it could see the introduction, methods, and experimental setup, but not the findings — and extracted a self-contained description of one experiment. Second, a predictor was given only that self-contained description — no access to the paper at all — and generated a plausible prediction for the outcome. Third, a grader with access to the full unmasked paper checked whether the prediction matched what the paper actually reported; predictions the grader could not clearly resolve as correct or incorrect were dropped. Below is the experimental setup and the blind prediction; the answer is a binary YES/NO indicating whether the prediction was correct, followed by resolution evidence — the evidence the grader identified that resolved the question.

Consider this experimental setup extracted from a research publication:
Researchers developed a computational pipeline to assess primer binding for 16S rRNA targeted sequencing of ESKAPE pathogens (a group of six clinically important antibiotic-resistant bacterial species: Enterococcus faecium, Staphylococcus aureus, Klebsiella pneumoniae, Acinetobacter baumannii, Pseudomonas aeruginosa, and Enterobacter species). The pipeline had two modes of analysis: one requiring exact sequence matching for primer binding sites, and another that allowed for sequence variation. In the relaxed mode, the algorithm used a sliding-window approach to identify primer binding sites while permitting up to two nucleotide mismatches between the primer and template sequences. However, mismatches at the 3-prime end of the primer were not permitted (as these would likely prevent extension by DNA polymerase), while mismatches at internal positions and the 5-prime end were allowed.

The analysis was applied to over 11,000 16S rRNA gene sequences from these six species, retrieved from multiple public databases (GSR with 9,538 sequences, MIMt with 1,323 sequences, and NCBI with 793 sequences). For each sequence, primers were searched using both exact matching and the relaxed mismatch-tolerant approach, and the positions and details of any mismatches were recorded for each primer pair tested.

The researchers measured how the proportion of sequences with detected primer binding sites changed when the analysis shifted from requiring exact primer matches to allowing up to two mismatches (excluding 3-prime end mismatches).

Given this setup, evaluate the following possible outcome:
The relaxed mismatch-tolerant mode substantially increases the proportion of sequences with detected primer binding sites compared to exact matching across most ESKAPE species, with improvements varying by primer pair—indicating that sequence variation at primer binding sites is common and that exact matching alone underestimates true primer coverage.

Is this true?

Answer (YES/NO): NO